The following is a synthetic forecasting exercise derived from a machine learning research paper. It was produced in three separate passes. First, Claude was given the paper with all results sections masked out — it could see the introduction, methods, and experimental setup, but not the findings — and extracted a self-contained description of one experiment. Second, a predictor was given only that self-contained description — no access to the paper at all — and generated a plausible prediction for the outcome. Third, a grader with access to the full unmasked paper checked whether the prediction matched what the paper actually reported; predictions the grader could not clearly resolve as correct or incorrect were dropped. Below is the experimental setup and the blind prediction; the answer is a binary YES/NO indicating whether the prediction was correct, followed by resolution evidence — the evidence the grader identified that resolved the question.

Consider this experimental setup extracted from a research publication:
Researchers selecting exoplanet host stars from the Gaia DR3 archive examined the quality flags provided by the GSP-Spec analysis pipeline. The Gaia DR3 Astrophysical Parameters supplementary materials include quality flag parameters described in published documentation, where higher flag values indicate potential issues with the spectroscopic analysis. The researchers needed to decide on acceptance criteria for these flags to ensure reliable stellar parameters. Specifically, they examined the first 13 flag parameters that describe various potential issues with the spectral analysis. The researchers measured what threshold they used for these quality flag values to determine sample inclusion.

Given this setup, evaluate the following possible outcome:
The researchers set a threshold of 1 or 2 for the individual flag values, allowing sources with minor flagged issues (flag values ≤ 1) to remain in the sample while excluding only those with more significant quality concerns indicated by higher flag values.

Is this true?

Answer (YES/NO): NO